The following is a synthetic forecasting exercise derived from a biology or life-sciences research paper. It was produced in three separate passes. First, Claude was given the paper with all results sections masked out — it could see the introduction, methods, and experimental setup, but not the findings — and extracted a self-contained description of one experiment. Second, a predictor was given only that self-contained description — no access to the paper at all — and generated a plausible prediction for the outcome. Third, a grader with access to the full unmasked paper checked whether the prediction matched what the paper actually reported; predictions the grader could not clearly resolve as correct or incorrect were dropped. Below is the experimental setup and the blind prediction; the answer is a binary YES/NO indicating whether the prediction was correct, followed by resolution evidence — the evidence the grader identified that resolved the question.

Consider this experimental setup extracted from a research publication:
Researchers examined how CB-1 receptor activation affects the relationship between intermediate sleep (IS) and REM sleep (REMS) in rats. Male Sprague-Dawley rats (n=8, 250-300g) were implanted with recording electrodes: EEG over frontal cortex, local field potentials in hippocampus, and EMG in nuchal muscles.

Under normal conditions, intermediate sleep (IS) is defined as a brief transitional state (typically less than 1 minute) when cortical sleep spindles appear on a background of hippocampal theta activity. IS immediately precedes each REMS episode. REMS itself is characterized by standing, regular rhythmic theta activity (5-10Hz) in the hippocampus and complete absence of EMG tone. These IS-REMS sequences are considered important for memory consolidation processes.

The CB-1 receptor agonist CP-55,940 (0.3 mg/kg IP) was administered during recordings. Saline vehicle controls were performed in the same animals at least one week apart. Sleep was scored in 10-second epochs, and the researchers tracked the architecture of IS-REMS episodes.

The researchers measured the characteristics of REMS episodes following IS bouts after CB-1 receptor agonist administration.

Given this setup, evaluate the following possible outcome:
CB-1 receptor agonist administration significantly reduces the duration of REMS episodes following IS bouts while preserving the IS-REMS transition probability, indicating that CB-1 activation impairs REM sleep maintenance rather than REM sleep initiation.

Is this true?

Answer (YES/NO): NO